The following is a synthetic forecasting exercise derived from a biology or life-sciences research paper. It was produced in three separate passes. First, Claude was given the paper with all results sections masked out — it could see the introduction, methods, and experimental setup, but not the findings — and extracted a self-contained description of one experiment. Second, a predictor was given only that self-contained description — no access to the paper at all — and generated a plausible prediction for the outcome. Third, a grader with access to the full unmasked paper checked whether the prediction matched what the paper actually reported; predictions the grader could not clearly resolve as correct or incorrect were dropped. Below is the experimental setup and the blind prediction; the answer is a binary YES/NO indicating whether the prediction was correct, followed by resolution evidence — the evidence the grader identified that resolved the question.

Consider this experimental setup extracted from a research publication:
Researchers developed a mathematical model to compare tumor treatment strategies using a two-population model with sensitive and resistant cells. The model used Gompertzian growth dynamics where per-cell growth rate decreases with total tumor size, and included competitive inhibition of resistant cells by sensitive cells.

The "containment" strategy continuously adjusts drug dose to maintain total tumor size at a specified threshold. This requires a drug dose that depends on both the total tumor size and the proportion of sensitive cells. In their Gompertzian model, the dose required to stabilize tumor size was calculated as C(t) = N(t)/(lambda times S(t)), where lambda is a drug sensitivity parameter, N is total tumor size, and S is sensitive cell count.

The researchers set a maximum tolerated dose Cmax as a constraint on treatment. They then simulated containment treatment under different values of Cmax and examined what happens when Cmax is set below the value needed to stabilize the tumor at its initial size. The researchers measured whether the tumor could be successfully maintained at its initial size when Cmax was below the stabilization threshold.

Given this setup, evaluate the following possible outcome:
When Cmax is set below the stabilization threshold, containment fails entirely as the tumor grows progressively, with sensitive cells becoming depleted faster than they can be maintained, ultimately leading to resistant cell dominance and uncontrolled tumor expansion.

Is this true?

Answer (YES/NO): NO